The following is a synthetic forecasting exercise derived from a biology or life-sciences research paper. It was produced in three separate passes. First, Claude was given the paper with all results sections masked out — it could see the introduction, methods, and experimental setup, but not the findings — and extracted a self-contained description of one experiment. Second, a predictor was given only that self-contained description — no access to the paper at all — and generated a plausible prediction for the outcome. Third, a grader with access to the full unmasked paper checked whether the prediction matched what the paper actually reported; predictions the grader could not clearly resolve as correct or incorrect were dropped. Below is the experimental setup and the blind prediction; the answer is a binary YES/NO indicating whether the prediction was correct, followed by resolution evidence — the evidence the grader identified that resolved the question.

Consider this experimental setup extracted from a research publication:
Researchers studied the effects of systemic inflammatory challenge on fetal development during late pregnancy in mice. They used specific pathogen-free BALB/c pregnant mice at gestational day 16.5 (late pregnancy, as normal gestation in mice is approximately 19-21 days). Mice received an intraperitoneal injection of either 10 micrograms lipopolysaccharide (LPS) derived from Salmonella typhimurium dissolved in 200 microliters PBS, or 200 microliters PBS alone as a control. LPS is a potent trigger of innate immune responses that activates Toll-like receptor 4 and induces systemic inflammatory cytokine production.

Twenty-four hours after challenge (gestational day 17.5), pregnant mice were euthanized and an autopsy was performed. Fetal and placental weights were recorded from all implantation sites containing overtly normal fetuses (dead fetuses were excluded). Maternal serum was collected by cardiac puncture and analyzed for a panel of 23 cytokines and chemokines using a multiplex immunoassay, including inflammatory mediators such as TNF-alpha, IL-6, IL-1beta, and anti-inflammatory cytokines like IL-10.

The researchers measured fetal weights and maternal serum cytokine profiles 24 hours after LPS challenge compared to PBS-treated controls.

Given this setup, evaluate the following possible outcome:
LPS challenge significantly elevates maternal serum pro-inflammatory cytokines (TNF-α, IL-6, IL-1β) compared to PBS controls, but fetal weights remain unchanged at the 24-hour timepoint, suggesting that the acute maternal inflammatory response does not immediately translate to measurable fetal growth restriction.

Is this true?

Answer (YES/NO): NO